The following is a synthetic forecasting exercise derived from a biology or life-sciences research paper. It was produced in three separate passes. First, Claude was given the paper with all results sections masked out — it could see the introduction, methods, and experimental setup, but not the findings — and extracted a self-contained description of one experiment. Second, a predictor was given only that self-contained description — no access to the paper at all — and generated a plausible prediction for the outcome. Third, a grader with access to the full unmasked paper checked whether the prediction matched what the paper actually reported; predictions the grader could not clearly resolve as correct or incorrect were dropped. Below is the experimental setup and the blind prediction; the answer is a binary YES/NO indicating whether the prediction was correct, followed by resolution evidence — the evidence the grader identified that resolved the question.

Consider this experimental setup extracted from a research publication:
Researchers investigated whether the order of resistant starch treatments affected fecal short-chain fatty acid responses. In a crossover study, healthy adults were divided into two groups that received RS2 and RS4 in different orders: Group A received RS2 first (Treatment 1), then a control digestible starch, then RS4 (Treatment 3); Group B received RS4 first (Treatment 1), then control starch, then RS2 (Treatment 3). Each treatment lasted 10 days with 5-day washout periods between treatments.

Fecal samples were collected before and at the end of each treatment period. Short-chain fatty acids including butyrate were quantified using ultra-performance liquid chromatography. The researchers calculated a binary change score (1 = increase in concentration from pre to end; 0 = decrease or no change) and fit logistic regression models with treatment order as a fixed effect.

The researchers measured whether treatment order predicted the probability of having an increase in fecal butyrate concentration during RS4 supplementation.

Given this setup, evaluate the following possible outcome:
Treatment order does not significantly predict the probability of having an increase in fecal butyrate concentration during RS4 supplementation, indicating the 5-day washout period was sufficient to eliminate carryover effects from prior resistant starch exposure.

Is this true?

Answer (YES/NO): NO